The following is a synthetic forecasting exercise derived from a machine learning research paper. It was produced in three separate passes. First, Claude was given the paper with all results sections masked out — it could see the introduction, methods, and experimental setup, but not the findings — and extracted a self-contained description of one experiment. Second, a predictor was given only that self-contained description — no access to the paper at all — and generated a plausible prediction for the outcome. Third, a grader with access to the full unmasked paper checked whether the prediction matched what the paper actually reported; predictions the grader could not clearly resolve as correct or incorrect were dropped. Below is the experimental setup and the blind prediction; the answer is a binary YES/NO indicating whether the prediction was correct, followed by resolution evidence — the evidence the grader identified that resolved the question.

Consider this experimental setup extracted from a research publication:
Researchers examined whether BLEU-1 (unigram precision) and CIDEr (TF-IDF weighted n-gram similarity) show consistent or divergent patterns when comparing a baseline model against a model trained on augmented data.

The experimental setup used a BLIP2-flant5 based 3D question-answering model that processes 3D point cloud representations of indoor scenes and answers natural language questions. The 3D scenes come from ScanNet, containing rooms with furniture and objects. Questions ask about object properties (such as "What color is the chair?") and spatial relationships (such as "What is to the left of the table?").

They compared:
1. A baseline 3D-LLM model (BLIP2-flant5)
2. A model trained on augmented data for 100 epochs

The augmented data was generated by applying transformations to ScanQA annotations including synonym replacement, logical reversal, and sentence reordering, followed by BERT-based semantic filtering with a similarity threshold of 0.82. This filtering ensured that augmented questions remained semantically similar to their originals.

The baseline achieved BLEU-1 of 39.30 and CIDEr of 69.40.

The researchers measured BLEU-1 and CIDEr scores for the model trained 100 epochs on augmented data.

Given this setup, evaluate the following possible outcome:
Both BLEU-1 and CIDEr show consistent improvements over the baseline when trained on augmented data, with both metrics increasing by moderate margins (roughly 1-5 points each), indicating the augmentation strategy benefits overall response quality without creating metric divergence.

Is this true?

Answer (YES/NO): NO